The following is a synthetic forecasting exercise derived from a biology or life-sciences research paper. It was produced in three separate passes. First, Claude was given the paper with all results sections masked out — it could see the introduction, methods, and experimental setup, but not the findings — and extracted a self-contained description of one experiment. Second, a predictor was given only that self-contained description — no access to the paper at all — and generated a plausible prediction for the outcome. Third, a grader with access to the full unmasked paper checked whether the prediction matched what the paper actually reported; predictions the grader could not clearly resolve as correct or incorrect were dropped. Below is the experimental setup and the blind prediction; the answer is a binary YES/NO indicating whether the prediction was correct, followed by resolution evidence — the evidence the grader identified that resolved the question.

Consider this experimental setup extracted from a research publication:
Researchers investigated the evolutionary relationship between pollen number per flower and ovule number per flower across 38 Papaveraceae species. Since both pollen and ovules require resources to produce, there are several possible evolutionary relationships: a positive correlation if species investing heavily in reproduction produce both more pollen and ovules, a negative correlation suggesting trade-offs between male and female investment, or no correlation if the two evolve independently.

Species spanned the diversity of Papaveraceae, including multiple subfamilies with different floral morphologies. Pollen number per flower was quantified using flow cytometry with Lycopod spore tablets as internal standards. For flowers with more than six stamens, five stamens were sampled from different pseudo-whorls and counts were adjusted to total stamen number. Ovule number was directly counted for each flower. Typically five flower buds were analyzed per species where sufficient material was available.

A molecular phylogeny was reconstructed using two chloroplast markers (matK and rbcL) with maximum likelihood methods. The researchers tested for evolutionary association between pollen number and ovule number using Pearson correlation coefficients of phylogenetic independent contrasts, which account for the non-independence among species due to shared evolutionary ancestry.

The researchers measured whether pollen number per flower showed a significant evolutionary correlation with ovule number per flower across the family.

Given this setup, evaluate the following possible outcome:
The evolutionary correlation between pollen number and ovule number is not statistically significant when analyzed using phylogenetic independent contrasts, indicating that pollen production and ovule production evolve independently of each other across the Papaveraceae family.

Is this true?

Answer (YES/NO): NO